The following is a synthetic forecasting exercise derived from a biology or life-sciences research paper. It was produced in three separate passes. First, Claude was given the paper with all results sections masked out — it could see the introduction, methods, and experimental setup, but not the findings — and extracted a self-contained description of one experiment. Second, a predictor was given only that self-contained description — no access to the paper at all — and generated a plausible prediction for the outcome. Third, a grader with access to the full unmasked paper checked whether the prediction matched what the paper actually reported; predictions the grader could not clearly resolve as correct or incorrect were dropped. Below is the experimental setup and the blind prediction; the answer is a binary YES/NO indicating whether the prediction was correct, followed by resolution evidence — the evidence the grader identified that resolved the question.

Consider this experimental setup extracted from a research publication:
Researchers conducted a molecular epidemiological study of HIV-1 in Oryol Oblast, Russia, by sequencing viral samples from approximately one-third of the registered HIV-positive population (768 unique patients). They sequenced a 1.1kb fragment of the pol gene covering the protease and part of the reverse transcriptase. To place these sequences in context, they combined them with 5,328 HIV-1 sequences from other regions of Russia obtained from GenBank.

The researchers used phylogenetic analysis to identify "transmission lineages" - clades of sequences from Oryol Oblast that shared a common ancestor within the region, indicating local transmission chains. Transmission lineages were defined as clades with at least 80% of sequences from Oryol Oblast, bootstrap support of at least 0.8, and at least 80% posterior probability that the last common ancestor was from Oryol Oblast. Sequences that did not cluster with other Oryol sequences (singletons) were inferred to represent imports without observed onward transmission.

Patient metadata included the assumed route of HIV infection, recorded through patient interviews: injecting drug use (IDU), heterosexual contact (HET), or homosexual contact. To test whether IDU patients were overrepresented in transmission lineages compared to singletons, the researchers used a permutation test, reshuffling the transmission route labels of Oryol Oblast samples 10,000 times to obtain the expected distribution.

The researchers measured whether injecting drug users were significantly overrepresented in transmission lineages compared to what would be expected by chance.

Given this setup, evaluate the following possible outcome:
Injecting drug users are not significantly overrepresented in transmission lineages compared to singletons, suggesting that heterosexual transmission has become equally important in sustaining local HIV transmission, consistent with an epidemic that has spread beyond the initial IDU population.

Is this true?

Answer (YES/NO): NO